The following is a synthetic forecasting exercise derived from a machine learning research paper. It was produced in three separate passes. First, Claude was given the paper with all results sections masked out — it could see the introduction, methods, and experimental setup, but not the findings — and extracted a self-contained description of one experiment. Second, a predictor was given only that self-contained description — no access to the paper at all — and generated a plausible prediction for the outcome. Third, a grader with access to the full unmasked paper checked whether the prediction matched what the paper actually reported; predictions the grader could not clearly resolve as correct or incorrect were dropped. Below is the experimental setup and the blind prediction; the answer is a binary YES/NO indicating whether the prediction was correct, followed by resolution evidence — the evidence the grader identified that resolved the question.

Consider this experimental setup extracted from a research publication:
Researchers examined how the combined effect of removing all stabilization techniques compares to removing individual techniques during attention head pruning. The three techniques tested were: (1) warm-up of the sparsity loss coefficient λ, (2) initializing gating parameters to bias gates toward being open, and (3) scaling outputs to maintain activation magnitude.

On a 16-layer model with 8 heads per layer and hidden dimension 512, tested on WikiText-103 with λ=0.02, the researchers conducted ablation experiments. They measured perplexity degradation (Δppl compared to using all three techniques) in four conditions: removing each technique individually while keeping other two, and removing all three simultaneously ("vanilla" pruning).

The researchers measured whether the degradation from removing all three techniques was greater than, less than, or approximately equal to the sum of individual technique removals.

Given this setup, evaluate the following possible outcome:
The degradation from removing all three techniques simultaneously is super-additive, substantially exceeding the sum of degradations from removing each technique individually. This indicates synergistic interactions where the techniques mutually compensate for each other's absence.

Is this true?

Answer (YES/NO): NO